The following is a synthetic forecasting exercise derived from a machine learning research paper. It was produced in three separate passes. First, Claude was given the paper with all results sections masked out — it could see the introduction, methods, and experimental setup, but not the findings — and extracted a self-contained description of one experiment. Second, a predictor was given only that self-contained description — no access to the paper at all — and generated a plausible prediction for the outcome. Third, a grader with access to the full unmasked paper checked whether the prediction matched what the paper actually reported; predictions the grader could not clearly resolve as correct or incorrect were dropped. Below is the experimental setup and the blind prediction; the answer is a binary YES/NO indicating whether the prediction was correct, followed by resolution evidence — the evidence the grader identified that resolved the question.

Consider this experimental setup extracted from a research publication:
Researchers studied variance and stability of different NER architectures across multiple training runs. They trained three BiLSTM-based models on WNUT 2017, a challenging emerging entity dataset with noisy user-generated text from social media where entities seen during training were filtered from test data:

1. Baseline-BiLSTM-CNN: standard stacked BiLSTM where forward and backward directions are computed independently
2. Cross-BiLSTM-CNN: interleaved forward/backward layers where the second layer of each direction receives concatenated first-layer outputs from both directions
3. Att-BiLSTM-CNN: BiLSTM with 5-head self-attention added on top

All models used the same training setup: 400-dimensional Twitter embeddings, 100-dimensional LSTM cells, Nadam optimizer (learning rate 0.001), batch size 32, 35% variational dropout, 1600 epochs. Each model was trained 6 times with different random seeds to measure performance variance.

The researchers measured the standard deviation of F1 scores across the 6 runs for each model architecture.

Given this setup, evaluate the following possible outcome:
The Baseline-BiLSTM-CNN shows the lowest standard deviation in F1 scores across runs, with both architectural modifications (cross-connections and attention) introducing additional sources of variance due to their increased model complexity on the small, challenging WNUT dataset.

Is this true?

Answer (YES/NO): NO